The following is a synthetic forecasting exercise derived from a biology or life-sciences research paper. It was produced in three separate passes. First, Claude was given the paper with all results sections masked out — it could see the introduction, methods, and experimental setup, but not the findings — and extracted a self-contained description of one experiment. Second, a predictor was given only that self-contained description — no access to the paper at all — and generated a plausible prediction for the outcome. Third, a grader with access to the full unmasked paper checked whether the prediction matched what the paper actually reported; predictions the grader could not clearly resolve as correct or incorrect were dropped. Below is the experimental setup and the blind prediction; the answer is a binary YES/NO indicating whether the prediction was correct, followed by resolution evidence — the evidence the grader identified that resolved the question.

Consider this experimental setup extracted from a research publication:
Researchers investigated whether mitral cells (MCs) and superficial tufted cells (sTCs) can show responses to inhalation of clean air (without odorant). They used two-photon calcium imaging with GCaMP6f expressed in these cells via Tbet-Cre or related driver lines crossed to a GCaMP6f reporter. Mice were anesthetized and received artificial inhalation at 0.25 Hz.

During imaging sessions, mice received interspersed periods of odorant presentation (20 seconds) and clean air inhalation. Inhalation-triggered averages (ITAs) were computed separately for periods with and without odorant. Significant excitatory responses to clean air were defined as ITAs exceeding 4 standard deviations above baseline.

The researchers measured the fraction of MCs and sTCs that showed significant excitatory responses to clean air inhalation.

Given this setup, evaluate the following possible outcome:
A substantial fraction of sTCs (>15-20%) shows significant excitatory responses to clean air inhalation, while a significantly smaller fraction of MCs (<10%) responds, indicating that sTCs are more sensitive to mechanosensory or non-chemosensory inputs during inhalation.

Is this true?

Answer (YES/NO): NO